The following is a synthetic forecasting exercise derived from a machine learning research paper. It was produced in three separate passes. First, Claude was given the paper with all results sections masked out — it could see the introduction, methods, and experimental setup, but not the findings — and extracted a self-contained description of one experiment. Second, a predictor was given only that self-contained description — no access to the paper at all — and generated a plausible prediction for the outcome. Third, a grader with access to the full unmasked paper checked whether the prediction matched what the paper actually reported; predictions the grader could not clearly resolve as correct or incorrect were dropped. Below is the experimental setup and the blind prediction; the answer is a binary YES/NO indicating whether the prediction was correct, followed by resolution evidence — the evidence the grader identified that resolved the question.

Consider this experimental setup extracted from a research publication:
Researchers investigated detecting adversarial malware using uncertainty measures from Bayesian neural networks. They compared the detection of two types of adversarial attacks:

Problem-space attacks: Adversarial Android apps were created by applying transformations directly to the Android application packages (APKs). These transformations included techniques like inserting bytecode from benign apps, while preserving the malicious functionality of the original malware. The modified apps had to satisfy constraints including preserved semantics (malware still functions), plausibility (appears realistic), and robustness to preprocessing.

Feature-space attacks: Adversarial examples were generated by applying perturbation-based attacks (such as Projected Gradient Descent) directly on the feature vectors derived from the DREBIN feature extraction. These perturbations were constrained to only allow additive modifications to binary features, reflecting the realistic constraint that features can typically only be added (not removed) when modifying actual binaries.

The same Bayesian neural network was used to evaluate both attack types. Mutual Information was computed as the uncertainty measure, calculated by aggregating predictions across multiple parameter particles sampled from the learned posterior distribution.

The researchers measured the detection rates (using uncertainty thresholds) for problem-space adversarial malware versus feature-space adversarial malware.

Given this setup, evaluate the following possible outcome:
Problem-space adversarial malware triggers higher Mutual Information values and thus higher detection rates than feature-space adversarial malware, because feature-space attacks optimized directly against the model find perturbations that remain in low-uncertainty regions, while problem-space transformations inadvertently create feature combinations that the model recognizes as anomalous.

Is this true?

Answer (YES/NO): YES